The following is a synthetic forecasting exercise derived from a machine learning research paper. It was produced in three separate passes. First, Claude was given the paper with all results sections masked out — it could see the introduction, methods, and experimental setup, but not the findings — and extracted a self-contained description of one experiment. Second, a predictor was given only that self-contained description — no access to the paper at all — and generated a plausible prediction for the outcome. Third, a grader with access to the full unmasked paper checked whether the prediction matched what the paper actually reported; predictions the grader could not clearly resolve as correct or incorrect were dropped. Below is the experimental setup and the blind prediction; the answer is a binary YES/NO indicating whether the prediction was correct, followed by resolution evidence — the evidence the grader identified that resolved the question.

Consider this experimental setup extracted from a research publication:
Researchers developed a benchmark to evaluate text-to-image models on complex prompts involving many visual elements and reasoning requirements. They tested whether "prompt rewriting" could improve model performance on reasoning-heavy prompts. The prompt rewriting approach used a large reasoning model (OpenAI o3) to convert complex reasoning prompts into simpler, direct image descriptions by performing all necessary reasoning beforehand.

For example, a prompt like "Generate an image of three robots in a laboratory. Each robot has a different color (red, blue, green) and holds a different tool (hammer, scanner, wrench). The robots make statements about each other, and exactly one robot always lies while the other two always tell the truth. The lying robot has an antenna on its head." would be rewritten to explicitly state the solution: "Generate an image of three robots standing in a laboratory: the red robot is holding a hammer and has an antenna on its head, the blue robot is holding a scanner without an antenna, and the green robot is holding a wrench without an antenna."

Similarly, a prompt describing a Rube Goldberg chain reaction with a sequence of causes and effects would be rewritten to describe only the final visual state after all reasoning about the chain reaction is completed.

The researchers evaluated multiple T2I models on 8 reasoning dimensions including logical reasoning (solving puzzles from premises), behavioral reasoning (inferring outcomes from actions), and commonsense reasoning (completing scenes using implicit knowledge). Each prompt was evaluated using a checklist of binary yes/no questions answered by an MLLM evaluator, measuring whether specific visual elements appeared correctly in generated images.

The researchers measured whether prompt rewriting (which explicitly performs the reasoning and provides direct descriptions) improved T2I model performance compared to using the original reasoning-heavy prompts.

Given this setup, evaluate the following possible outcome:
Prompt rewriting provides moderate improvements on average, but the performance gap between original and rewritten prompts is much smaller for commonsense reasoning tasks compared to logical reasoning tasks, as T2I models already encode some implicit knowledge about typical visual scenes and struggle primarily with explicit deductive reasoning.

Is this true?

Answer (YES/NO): NO